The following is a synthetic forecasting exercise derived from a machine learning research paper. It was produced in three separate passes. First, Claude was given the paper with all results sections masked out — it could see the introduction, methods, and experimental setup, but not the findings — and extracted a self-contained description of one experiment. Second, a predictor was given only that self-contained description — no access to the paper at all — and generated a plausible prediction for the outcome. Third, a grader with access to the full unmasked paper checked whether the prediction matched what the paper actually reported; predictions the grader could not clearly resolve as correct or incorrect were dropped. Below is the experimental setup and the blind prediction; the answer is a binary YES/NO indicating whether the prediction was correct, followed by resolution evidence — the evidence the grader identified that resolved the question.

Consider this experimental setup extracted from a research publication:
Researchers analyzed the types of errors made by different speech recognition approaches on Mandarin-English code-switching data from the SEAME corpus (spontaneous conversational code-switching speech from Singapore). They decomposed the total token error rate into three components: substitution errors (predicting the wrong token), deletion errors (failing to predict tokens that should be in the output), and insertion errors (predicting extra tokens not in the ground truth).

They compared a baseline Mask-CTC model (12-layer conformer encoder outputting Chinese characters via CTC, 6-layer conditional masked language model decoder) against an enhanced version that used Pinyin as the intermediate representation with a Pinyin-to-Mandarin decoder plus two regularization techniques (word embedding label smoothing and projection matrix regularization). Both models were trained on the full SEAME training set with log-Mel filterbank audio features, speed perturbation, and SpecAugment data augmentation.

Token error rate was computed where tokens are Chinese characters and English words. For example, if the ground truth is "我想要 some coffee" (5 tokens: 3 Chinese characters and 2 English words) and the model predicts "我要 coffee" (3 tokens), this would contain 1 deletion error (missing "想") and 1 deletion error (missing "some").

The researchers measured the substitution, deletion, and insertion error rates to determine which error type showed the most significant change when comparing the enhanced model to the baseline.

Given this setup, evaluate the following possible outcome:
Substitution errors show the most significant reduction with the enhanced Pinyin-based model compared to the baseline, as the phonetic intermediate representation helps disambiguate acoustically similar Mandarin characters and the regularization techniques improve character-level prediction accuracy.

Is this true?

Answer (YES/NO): NO